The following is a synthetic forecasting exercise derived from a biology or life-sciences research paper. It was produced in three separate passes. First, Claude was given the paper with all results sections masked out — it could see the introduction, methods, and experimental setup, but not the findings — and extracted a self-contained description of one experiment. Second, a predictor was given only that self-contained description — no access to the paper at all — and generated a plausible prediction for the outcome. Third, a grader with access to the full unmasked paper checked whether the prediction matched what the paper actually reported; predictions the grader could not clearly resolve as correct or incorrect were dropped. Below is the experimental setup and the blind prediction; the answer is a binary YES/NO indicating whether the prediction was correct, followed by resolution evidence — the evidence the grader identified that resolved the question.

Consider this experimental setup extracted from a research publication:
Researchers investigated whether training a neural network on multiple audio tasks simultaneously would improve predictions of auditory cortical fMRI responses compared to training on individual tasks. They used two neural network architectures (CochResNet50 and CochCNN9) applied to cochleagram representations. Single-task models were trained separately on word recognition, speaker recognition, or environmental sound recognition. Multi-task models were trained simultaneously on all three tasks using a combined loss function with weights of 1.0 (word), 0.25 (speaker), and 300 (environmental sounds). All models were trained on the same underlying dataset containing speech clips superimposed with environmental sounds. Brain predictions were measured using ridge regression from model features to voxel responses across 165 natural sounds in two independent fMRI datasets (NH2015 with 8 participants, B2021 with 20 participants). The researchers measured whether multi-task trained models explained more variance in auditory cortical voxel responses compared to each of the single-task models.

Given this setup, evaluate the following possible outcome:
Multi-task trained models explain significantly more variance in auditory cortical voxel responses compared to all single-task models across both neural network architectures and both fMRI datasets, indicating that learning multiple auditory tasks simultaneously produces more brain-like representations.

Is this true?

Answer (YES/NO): NO